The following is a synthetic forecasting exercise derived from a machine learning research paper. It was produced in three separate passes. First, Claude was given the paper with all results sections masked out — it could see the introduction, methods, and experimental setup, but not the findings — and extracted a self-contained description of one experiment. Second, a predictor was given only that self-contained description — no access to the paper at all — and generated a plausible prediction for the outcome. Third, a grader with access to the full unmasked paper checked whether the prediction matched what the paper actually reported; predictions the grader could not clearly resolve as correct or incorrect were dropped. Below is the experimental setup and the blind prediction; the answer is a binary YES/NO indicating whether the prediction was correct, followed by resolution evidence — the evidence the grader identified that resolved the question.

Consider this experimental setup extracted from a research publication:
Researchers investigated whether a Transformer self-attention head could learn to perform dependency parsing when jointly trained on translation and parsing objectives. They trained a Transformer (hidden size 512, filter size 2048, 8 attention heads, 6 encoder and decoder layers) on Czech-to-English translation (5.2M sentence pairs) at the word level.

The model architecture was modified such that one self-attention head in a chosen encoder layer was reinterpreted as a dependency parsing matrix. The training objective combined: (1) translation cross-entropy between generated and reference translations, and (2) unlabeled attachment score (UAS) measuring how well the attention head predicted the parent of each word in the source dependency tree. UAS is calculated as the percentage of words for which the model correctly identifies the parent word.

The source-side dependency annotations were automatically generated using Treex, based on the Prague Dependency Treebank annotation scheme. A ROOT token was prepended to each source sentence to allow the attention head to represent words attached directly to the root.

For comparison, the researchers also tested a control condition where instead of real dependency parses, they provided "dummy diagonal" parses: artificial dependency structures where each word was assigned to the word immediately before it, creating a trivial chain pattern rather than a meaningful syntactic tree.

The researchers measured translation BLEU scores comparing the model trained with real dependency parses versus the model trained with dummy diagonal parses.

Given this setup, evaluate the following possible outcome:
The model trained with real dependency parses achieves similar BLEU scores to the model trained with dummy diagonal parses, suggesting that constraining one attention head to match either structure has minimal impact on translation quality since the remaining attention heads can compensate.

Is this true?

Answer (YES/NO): NO